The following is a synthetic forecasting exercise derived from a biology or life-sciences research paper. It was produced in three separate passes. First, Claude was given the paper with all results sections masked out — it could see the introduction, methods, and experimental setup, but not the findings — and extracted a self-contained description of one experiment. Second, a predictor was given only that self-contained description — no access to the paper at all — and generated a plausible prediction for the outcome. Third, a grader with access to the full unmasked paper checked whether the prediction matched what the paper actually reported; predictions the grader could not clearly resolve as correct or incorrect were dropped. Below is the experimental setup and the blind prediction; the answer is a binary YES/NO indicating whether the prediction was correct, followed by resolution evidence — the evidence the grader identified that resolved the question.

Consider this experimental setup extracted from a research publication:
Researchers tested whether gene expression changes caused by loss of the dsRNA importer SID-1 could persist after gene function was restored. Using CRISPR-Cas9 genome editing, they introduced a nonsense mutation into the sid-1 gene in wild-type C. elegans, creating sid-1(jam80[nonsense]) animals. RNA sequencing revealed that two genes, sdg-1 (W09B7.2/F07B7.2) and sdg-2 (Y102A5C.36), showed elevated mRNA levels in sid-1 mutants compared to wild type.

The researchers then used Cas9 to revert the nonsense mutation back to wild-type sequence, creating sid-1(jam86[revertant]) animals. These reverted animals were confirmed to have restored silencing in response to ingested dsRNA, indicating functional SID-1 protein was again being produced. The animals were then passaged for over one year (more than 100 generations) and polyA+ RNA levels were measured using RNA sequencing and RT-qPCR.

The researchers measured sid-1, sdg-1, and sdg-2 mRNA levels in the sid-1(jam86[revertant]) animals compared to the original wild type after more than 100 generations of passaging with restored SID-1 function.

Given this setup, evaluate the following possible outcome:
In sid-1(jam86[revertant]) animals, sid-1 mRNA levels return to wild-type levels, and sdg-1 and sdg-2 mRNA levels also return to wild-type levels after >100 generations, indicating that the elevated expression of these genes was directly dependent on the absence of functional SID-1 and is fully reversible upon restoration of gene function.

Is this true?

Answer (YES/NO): NO